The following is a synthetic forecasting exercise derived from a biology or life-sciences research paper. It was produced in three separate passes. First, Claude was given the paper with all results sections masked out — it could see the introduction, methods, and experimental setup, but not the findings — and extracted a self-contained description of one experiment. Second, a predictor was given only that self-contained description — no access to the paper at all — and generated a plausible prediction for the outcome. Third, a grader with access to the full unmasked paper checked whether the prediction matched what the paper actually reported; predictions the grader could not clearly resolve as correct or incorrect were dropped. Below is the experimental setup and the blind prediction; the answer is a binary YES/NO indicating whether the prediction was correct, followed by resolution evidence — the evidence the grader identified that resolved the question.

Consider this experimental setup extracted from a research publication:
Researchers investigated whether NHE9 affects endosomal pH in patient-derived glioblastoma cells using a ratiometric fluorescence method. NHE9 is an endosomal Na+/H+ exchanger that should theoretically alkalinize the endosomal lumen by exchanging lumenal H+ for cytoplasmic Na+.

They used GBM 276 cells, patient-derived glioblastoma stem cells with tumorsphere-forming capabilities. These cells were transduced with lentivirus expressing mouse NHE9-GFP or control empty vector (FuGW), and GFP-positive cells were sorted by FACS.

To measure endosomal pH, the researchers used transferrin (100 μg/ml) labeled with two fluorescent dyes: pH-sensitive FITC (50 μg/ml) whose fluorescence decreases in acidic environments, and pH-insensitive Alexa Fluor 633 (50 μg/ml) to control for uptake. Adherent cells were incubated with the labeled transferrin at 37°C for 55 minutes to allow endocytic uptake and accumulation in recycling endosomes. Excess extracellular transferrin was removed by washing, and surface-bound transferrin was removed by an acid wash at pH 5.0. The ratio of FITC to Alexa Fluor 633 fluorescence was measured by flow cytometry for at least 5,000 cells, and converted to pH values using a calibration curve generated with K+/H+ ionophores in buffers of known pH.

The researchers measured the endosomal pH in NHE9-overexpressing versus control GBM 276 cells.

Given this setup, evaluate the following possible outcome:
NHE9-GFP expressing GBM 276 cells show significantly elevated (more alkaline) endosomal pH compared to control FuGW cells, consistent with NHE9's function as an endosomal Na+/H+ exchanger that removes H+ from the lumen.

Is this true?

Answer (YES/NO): YES